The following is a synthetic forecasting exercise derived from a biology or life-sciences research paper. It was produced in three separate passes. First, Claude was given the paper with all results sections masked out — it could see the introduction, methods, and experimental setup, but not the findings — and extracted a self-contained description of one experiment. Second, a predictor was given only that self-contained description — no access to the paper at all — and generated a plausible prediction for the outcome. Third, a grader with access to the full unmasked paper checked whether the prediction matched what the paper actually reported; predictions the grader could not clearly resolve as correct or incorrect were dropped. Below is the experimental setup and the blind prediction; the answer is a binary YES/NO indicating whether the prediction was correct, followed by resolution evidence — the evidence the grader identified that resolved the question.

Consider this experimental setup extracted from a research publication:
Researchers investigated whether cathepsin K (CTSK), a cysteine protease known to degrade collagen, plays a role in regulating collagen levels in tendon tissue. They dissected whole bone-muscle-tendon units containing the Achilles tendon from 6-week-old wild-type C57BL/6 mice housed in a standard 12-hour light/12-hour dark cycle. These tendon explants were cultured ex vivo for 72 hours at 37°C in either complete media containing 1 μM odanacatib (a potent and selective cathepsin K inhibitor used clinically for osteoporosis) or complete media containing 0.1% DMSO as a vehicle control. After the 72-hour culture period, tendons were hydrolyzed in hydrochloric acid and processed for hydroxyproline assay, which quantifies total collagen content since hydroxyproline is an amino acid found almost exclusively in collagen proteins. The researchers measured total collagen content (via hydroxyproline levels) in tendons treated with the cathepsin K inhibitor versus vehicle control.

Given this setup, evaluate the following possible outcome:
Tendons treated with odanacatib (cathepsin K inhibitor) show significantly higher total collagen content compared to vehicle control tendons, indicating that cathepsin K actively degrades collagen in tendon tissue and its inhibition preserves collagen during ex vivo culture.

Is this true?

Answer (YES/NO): YES